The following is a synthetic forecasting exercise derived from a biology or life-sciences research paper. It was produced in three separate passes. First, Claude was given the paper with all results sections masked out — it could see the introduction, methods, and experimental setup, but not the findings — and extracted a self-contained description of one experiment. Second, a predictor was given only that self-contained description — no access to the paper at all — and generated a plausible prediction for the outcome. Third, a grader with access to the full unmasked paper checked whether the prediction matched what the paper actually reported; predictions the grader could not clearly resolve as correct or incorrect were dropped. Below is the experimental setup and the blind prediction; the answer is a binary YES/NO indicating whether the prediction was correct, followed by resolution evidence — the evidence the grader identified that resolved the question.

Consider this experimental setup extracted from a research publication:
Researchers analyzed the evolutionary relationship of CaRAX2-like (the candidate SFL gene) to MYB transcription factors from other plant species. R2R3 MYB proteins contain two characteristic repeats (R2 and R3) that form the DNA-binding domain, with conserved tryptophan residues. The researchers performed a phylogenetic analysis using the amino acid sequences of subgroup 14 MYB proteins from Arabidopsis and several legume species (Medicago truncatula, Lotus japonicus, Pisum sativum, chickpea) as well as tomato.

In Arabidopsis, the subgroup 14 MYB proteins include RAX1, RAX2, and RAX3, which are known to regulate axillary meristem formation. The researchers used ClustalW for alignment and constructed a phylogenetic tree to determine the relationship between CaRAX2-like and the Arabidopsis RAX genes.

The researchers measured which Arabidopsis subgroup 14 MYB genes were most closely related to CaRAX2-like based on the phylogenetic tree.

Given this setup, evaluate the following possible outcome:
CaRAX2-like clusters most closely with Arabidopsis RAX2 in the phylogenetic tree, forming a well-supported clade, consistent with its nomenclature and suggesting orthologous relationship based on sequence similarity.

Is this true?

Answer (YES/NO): NO